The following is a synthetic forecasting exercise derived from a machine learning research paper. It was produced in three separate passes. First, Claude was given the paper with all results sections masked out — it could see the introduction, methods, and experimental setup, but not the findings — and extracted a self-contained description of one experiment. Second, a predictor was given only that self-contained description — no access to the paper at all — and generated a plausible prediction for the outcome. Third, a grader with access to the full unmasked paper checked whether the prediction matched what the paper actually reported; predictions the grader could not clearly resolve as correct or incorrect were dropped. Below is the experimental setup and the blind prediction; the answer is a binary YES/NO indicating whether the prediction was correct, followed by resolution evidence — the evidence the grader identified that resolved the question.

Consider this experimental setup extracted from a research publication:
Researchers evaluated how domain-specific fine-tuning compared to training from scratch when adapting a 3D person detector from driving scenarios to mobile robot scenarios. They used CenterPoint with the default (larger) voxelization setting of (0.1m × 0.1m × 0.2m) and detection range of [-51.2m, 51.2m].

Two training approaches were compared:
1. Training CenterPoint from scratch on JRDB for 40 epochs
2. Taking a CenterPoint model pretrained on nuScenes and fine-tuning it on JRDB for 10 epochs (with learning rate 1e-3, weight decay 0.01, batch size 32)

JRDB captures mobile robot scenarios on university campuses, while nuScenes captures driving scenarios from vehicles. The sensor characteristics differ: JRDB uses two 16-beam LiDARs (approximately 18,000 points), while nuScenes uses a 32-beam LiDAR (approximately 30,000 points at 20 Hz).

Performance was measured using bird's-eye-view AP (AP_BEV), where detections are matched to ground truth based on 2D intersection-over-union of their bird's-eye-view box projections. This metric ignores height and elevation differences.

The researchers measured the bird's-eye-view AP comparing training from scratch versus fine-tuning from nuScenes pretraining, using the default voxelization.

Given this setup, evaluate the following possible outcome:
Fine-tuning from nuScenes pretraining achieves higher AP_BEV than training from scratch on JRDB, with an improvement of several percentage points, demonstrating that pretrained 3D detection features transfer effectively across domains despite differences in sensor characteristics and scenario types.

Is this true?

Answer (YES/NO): NO